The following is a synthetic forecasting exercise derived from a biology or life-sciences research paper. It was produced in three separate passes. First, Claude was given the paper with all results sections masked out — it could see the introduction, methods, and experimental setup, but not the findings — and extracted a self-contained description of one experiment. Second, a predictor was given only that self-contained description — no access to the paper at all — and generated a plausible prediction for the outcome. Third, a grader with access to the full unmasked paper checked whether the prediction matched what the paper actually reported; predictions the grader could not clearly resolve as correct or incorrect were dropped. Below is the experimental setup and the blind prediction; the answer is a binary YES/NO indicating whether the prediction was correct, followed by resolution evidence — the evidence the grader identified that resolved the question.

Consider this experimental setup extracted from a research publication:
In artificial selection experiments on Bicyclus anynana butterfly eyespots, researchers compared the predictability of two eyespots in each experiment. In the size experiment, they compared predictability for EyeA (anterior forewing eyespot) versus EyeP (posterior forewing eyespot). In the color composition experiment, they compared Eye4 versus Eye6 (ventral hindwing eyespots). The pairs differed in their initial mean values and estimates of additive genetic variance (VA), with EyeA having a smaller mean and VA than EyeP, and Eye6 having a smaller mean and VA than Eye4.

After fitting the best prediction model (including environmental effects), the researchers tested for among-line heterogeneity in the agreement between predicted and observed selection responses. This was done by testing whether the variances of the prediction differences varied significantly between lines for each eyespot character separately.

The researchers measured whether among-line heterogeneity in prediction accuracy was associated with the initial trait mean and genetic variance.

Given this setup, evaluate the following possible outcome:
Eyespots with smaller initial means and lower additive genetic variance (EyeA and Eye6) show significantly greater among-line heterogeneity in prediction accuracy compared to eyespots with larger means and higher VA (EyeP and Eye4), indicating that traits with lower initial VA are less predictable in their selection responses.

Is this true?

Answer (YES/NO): YES